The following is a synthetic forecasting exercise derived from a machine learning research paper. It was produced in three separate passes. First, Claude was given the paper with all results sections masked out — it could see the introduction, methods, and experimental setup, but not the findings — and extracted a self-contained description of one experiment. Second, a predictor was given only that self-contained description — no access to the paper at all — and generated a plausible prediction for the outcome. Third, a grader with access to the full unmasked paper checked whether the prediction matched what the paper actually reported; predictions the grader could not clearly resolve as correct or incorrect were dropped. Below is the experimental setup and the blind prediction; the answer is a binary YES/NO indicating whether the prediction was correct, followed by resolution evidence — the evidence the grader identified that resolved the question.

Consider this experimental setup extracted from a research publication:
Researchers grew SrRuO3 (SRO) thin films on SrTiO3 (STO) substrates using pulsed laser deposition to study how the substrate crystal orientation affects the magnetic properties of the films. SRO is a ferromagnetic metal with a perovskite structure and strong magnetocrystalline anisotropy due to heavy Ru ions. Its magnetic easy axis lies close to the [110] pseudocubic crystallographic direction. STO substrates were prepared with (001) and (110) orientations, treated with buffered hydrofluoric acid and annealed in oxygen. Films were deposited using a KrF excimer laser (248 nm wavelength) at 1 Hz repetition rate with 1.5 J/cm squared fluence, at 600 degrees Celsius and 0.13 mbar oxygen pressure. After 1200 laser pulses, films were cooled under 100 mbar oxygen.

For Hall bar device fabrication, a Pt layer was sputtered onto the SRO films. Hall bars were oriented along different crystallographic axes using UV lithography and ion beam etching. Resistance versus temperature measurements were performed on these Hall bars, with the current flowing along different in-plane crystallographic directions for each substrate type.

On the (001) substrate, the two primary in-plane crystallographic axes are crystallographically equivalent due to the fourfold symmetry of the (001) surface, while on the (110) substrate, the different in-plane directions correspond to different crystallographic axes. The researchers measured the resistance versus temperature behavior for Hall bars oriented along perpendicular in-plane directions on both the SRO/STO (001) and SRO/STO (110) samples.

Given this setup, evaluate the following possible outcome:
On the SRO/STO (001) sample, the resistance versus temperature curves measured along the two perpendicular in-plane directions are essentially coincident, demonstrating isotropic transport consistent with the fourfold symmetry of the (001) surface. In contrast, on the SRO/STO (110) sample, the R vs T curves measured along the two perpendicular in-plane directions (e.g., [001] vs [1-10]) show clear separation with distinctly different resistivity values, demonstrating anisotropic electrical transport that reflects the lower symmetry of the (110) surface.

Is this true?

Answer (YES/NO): NO